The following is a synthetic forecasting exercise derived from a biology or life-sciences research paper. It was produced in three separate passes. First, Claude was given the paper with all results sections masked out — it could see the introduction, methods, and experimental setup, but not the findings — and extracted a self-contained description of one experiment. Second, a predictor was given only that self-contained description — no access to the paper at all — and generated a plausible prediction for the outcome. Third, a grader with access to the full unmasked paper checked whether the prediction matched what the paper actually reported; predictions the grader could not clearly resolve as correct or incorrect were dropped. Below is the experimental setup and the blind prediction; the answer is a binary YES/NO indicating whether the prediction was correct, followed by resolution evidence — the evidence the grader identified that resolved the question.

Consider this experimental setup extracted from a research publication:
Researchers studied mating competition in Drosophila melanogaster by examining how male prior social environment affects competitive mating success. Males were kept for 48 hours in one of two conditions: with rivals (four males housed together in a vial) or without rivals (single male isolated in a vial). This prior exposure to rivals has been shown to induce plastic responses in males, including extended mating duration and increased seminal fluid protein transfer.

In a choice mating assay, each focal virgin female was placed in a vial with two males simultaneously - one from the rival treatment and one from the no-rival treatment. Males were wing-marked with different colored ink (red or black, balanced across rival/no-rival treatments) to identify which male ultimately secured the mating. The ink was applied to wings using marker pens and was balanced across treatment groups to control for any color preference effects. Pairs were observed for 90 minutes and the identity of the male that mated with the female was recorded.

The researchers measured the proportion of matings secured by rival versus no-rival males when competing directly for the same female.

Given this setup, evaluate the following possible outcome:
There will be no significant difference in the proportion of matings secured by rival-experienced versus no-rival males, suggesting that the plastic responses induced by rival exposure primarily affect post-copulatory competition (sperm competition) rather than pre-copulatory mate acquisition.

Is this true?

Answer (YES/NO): YES